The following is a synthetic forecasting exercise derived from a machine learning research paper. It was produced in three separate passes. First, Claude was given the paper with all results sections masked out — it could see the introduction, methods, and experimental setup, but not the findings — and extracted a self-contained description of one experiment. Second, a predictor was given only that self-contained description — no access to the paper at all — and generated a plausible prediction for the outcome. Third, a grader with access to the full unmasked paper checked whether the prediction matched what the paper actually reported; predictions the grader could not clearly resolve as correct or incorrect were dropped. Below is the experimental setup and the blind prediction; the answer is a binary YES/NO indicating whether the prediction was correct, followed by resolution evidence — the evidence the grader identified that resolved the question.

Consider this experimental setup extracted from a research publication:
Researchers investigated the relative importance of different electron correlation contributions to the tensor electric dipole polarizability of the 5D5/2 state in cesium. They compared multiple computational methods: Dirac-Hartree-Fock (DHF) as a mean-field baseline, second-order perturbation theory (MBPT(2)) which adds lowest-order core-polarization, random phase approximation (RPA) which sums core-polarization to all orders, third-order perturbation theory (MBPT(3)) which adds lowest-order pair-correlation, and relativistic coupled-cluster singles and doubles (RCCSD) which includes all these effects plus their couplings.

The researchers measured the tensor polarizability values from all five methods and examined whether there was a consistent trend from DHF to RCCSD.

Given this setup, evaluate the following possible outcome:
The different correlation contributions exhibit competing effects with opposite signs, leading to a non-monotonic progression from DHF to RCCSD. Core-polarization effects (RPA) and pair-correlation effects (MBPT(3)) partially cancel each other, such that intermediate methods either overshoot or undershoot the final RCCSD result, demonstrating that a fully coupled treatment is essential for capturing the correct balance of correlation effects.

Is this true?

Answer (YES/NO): NO